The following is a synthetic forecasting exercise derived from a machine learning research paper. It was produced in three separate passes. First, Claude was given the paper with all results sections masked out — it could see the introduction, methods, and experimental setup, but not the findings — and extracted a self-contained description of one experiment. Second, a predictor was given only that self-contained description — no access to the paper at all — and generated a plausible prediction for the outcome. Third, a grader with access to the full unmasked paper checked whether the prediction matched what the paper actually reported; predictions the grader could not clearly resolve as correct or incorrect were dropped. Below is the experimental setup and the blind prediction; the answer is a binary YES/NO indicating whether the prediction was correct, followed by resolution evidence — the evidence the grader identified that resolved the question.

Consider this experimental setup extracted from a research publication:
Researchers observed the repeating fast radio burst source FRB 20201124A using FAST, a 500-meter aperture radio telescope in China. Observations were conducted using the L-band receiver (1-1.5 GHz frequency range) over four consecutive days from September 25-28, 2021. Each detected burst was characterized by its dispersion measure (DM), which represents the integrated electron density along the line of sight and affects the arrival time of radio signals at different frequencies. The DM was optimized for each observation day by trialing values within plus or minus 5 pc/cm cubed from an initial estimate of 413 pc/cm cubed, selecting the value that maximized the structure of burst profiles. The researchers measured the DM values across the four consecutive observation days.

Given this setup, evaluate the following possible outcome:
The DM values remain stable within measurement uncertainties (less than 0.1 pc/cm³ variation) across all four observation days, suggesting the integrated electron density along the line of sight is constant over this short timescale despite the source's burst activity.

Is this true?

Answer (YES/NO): NO